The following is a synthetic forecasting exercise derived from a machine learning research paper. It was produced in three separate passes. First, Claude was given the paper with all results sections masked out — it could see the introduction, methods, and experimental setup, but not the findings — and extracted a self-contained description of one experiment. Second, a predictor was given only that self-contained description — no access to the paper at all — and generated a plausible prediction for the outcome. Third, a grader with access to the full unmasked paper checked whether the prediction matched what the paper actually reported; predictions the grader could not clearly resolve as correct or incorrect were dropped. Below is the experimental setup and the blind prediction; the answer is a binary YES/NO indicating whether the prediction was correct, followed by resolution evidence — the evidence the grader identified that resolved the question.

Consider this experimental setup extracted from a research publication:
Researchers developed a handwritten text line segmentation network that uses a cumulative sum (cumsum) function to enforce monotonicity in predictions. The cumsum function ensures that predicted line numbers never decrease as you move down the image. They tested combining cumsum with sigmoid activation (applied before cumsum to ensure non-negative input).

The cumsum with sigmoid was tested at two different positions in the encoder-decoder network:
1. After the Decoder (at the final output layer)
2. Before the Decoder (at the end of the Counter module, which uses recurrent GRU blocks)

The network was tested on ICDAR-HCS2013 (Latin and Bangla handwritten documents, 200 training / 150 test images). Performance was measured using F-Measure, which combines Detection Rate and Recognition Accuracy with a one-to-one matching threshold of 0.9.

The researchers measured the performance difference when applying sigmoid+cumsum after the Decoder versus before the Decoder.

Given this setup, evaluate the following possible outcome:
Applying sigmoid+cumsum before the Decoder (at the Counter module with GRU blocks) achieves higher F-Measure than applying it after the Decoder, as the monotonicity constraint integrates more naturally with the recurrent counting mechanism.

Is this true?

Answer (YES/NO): YES